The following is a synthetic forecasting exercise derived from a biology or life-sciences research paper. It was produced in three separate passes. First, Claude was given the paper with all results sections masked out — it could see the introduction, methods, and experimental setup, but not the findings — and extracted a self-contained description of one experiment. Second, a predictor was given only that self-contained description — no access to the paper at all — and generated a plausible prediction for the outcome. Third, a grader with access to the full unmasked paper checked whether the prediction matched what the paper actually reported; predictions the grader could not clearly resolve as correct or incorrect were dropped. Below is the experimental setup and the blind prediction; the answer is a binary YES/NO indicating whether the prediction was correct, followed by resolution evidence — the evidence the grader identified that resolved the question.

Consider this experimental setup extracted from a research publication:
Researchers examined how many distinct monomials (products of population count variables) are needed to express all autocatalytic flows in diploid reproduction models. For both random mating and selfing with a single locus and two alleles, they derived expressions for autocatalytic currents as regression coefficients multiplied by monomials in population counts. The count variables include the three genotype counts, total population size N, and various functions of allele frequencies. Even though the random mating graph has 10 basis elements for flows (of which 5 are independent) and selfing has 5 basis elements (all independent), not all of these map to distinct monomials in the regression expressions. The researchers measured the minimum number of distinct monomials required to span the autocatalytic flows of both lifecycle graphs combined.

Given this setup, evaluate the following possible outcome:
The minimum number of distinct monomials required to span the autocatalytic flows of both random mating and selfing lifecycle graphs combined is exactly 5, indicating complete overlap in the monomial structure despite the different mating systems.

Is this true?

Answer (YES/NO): NO